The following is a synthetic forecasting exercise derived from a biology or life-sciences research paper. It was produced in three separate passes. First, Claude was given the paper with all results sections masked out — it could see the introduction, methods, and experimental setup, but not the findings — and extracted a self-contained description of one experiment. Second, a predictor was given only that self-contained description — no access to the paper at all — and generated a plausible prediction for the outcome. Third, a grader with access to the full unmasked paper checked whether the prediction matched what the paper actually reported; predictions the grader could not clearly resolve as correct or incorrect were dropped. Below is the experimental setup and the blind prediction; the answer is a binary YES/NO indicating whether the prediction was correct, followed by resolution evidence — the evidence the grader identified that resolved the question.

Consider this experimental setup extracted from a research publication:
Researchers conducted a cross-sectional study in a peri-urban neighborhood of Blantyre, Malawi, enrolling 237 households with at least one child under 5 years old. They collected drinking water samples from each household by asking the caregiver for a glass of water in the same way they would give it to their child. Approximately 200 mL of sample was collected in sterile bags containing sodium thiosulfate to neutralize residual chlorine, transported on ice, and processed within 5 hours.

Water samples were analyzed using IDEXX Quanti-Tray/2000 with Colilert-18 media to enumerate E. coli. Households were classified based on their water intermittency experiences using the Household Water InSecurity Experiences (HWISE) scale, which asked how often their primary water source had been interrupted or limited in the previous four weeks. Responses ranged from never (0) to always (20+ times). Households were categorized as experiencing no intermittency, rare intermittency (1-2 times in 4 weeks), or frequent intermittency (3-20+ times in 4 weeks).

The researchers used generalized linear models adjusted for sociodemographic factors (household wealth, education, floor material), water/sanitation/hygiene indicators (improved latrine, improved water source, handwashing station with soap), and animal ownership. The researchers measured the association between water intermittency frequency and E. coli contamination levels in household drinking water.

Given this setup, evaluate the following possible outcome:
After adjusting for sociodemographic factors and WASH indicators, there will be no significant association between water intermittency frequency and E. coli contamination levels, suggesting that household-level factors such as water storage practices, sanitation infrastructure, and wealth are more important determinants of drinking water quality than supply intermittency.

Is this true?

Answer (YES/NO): YES